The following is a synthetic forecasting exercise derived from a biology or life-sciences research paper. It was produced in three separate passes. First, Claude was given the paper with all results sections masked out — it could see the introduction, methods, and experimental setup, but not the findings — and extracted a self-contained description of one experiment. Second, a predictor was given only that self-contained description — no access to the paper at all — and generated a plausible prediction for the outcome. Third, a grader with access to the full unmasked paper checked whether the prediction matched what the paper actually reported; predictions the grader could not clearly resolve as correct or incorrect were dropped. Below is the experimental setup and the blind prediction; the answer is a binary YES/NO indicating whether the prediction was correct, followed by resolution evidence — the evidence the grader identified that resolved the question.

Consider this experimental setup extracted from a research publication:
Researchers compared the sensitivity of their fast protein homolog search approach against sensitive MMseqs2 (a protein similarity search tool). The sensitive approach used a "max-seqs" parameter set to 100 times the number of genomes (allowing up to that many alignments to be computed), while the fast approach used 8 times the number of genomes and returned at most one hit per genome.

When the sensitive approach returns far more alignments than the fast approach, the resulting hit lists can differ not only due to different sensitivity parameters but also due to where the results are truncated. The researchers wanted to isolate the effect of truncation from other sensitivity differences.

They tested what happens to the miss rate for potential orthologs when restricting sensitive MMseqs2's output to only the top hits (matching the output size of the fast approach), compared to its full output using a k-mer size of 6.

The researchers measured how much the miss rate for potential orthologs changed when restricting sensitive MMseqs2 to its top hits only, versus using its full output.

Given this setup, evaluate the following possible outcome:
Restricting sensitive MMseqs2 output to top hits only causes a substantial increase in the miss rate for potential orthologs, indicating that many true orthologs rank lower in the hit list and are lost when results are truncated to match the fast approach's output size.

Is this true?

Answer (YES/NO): NO